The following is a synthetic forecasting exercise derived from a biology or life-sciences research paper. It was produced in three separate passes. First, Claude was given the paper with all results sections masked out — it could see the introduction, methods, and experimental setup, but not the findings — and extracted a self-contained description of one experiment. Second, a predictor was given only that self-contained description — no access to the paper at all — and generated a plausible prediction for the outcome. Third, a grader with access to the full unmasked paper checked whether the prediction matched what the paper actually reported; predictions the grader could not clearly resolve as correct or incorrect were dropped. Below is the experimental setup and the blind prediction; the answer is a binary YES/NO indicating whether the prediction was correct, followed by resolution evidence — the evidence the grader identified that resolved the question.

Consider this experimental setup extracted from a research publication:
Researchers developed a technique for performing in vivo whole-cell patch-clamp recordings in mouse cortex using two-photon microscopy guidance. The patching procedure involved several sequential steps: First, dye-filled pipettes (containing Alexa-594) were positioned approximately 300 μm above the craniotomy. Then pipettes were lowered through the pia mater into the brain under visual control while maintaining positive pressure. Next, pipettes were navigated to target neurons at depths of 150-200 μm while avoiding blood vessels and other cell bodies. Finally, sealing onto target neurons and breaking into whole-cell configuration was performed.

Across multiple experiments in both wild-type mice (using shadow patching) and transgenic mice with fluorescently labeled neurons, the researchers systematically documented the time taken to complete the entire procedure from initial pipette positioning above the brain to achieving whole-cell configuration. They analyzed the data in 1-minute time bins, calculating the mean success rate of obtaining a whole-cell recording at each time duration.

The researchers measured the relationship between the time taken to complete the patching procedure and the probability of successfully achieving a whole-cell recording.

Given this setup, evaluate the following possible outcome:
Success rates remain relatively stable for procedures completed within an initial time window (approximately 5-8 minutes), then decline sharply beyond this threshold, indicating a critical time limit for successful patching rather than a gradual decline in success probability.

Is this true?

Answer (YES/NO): NO